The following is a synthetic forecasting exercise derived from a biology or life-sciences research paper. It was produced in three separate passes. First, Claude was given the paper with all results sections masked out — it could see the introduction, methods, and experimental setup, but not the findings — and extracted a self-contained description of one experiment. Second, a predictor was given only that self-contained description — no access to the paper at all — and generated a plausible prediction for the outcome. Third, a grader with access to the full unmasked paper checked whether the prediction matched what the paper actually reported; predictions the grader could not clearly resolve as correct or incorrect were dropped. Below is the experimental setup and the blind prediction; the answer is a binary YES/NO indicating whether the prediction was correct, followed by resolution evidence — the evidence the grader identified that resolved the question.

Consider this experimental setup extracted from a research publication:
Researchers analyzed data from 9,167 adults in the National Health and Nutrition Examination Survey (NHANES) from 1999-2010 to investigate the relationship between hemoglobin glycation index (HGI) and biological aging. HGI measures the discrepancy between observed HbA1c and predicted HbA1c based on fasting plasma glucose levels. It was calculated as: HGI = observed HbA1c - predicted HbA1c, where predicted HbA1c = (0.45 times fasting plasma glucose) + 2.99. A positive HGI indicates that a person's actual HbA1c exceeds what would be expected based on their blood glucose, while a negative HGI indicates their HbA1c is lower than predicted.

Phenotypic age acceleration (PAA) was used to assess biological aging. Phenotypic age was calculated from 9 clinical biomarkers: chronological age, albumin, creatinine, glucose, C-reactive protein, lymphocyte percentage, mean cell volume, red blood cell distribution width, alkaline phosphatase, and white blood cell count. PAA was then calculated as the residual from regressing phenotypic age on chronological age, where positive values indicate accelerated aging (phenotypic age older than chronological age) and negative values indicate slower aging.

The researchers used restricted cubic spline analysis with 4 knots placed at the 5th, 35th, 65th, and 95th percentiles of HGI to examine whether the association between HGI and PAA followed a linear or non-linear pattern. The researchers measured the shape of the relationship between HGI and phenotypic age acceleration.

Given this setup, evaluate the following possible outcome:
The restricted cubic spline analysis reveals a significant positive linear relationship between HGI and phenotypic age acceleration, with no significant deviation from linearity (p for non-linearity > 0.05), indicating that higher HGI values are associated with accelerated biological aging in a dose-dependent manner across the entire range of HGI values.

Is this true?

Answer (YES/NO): NO